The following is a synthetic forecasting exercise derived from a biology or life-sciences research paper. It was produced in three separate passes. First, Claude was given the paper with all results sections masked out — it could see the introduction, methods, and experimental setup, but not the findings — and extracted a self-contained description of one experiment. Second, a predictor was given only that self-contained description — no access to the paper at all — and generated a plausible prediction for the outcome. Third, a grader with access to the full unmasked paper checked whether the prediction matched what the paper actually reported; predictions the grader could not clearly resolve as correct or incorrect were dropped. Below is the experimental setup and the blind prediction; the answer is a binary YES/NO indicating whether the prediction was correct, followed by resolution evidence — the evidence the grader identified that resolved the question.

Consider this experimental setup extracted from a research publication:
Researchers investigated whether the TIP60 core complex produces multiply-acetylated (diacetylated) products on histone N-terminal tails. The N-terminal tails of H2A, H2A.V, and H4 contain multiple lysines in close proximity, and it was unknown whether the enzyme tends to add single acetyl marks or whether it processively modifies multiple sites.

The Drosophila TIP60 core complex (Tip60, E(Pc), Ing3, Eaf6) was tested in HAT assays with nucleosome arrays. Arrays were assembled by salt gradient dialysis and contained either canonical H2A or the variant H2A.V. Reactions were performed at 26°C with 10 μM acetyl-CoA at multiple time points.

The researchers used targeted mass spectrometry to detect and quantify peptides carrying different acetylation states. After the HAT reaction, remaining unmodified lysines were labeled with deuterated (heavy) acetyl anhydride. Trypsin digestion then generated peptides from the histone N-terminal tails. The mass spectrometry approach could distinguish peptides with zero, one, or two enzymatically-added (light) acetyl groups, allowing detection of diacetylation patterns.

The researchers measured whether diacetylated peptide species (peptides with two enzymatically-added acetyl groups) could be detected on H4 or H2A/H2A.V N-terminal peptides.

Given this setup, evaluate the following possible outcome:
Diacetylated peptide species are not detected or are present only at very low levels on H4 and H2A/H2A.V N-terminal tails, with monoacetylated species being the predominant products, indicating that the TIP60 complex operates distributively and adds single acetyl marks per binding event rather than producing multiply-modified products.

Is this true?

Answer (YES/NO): NO